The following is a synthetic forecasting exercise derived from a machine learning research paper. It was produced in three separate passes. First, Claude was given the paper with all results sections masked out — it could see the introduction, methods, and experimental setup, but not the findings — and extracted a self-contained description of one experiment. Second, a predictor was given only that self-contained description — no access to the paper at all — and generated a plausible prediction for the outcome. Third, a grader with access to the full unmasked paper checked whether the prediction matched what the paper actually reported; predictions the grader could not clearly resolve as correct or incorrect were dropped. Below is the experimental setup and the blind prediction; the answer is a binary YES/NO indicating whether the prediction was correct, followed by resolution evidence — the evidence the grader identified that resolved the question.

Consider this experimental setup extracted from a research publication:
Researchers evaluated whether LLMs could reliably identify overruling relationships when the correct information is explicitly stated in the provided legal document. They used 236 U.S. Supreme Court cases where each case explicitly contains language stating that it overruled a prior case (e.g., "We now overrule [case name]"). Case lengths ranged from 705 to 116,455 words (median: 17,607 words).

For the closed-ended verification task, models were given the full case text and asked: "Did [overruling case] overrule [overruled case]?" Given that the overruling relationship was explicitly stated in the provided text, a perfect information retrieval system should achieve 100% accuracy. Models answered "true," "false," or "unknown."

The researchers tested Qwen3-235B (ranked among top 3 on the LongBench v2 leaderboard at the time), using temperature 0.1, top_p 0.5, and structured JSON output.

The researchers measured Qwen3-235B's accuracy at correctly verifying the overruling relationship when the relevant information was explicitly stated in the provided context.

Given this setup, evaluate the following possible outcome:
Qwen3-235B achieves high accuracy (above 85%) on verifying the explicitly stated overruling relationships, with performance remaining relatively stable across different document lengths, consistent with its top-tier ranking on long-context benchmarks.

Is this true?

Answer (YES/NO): NO